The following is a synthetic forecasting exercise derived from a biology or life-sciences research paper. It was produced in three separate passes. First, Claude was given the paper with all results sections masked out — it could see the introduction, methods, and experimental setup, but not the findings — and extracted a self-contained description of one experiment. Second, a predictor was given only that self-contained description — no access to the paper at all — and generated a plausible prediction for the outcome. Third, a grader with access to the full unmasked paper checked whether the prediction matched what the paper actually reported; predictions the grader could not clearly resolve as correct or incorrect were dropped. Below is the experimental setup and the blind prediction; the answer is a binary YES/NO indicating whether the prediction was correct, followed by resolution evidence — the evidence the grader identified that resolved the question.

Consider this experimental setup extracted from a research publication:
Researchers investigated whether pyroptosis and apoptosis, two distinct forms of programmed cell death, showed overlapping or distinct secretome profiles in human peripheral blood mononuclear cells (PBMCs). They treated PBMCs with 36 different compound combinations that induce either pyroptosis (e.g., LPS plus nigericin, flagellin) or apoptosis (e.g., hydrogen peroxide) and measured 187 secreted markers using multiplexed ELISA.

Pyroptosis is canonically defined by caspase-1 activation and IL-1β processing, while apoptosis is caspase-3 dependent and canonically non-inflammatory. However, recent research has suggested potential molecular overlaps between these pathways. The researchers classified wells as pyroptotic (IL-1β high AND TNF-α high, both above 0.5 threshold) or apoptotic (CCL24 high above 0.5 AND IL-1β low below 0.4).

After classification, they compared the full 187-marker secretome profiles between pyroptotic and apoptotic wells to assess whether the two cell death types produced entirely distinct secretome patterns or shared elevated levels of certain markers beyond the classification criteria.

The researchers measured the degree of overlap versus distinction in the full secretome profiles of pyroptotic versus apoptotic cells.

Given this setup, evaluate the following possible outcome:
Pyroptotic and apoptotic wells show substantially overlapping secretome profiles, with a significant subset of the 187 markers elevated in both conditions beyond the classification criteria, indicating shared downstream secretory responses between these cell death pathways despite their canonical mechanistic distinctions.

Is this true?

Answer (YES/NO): YES